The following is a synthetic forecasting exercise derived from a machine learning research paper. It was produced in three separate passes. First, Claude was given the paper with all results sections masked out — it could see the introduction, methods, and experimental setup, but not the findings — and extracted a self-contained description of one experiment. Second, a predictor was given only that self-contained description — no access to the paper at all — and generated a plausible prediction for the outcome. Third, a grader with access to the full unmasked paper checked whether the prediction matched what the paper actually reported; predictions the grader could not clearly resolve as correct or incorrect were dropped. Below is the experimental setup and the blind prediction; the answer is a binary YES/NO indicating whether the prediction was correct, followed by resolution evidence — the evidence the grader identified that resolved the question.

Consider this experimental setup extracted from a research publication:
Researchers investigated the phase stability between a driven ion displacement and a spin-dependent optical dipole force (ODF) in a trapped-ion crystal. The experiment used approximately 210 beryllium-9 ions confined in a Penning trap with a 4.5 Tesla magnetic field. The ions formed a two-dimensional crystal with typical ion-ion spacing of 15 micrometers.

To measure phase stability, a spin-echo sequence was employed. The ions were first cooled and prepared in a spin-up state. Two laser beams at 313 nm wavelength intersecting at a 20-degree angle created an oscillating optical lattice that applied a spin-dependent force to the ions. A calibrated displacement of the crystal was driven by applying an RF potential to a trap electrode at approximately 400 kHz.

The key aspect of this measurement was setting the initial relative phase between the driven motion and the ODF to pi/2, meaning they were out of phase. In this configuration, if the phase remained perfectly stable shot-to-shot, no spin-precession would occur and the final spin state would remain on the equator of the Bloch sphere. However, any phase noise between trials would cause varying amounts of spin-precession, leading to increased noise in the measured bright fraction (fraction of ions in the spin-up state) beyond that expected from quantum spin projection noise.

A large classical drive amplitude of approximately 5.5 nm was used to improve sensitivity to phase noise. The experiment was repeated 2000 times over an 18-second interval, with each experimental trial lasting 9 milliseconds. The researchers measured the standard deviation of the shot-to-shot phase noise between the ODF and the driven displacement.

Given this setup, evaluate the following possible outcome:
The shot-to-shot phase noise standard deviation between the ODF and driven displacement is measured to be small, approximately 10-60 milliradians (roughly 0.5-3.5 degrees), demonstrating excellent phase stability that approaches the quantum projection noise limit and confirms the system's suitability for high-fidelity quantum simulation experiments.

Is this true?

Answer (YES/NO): NO